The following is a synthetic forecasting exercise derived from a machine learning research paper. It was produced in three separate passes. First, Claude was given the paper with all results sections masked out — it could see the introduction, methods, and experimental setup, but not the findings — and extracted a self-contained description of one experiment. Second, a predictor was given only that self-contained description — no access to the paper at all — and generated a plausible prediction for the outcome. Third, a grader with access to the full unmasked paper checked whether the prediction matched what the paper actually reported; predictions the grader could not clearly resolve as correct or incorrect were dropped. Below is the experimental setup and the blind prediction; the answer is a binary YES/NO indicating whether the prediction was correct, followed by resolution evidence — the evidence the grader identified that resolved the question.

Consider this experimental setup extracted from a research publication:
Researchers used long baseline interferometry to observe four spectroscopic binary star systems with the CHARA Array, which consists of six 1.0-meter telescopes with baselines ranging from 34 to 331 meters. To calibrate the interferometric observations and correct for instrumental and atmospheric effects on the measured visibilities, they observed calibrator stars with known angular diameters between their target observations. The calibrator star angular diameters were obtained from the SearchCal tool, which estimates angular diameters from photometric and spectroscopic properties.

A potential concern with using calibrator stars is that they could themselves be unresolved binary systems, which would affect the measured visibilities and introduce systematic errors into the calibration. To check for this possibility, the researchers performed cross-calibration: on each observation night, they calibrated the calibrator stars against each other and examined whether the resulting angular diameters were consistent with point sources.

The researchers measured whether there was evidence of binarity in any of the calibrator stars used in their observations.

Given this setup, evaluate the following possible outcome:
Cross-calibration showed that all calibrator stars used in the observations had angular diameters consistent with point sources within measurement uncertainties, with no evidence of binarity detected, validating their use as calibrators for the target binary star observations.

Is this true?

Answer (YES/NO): YES